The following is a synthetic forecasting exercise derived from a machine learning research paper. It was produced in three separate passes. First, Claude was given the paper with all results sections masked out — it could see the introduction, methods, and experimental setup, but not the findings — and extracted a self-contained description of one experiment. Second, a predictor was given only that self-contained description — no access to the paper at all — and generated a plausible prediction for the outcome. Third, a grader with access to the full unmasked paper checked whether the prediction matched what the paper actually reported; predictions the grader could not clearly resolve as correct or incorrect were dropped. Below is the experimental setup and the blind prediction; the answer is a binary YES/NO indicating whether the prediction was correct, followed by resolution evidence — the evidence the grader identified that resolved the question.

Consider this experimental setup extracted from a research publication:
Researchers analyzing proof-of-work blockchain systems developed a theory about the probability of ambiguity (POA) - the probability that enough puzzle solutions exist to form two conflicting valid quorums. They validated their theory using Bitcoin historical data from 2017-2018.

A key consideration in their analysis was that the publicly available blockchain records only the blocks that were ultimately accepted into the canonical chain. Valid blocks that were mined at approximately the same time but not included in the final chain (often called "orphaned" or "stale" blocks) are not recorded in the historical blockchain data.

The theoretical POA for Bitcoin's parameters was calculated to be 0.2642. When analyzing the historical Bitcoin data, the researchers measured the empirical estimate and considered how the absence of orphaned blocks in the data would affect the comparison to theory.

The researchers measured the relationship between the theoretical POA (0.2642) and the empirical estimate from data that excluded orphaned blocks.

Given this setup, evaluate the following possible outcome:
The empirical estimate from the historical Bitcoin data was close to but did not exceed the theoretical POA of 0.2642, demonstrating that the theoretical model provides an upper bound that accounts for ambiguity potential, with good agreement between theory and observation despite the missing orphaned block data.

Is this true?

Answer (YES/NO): NO